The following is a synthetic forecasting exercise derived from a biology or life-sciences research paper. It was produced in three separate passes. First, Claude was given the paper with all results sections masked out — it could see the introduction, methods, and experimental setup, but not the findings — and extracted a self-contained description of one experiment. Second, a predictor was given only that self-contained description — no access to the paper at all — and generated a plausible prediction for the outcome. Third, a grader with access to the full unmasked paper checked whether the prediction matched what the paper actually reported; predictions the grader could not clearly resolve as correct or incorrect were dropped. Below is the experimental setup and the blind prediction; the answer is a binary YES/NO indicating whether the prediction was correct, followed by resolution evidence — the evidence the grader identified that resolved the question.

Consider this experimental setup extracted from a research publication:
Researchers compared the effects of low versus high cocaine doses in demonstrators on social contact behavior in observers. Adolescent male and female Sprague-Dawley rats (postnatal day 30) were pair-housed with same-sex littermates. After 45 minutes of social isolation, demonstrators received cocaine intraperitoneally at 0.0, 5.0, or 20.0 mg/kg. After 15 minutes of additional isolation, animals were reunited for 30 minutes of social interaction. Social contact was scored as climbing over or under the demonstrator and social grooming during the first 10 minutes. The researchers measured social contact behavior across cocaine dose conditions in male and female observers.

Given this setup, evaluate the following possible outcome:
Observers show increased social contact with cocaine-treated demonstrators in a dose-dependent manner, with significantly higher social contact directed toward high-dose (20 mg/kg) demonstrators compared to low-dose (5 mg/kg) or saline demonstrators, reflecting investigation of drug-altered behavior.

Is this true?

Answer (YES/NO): NO